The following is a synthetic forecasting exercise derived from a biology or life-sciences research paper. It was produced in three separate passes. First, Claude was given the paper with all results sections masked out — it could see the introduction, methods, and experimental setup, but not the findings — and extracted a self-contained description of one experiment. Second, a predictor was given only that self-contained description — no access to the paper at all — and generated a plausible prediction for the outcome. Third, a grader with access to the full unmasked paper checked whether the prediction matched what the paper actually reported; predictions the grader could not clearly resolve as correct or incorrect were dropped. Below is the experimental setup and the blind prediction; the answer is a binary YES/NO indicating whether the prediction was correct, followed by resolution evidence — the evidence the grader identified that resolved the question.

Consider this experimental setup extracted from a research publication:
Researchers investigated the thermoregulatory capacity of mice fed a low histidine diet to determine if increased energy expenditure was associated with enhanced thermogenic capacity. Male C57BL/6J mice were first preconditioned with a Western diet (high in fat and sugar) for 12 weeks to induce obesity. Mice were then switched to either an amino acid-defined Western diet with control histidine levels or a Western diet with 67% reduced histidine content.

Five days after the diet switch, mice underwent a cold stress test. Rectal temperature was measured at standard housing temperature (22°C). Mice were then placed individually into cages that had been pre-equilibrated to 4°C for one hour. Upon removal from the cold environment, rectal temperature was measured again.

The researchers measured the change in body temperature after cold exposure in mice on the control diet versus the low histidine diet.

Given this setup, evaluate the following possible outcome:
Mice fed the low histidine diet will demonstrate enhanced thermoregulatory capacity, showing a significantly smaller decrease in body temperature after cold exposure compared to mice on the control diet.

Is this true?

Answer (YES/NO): YES